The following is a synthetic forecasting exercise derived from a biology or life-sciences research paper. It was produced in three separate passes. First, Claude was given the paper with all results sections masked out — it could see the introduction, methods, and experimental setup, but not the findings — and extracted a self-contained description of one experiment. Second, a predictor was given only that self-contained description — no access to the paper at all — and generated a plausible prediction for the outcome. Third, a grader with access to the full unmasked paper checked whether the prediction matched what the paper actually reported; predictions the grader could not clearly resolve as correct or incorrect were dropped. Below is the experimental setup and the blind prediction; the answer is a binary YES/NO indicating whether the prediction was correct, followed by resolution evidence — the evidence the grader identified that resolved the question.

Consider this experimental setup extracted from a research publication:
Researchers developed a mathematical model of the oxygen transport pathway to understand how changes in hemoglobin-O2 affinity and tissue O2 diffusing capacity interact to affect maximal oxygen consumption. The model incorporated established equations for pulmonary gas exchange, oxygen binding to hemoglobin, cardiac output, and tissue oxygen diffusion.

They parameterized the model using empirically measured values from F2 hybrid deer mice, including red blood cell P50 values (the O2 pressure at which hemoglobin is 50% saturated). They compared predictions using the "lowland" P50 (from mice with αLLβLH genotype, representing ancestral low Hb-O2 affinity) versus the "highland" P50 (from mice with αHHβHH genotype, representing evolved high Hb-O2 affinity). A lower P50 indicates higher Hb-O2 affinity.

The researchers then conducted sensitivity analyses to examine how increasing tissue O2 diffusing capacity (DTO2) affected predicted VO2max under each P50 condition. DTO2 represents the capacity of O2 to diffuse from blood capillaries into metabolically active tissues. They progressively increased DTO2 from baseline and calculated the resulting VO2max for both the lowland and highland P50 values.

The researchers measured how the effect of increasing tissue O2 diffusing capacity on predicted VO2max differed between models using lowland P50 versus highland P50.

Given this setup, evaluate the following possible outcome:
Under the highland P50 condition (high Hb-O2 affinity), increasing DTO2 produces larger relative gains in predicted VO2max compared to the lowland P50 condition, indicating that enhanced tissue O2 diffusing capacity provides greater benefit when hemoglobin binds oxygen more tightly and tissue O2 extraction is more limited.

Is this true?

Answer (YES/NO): YES